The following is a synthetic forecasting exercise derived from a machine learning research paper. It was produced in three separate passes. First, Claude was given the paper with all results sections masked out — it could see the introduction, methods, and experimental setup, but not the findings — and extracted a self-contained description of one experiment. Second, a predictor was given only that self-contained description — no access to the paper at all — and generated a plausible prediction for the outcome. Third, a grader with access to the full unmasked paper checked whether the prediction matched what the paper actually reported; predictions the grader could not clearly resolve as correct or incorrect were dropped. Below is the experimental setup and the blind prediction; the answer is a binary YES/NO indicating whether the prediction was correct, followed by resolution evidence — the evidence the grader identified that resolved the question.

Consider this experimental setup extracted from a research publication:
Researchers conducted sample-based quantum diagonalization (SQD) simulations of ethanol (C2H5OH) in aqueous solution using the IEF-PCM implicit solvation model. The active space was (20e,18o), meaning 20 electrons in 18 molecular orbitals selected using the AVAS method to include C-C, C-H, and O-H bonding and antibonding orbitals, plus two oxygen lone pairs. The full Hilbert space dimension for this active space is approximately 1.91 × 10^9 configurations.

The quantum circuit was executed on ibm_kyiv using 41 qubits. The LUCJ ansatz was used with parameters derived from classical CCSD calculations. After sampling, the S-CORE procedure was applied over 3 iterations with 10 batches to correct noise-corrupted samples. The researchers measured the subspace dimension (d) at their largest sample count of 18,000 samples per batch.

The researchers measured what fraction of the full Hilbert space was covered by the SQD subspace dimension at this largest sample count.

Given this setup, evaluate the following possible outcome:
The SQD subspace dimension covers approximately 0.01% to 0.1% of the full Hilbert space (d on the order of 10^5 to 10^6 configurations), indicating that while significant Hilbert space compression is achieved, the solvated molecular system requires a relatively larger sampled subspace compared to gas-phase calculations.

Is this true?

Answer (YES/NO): NO